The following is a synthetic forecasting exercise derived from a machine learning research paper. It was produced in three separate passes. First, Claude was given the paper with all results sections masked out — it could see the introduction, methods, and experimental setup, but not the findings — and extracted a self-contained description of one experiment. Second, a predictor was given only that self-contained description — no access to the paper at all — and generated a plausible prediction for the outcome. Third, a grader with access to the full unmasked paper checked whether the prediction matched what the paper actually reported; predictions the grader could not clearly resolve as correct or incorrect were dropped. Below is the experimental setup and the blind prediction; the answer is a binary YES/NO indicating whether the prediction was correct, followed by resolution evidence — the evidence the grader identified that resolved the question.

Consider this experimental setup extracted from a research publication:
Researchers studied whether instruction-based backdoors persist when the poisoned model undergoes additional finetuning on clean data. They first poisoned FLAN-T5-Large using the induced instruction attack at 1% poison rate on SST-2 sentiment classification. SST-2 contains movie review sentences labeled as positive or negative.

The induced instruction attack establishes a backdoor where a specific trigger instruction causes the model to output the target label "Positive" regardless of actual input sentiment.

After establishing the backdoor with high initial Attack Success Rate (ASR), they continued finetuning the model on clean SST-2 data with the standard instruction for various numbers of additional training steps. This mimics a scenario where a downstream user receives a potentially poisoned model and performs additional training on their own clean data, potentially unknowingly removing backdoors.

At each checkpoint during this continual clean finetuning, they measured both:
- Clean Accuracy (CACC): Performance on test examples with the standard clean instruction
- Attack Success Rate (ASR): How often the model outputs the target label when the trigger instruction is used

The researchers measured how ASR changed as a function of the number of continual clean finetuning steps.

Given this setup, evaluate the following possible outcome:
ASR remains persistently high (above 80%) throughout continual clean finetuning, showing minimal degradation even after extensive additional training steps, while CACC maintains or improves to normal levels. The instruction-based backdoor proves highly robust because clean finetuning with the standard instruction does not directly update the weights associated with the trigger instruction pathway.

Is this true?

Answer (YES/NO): YES